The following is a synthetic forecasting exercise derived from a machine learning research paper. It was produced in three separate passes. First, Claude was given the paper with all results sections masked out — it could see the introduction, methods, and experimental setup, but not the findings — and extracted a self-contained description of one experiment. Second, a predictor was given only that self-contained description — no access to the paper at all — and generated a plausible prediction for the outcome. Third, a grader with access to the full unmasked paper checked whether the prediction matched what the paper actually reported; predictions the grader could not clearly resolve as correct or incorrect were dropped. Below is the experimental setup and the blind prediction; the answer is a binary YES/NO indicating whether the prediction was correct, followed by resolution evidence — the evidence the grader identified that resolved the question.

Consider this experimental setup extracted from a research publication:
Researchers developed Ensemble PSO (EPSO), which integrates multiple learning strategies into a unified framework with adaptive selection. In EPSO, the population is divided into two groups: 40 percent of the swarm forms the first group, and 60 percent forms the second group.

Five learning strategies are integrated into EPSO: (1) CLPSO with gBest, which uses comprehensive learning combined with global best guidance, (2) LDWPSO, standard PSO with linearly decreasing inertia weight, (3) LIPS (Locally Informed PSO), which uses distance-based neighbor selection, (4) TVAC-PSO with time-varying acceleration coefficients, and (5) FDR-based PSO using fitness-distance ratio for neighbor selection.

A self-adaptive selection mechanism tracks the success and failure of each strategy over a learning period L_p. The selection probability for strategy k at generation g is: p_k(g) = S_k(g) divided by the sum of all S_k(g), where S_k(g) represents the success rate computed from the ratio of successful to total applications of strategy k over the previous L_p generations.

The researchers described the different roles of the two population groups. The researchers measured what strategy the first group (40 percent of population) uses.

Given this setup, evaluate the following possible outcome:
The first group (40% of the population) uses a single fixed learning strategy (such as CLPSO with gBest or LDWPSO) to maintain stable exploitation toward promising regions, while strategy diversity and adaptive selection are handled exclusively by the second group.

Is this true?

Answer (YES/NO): YES